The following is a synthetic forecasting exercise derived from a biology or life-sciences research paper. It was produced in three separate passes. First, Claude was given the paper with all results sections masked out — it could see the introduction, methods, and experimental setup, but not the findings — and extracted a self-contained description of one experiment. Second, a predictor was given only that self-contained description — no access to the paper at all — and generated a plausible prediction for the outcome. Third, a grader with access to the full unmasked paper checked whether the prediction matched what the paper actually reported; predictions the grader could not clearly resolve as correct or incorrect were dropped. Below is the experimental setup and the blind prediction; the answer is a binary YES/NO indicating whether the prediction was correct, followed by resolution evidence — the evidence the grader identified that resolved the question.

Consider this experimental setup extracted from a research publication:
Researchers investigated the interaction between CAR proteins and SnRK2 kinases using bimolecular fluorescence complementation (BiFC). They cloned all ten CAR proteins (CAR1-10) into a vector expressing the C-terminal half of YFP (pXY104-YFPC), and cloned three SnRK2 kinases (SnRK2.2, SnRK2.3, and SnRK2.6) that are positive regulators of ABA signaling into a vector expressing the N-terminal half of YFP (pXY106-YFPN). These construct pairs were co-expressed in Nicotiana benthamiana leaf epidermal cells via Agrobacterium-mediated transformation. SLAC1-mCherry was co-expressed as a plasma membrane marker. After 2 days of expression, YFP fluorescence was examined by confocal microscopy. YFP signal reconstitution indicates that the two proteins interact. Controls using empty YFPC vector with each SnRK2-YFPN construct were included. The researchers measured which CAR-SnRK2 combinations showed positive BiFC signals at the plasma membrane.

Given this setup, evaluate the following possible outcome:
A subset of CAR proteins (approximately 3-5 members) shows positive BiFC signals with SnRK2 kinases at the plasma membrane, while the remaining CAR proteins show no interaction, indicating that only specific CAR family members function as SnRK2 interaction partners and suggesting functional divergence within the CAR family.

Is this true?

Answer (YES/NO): NO